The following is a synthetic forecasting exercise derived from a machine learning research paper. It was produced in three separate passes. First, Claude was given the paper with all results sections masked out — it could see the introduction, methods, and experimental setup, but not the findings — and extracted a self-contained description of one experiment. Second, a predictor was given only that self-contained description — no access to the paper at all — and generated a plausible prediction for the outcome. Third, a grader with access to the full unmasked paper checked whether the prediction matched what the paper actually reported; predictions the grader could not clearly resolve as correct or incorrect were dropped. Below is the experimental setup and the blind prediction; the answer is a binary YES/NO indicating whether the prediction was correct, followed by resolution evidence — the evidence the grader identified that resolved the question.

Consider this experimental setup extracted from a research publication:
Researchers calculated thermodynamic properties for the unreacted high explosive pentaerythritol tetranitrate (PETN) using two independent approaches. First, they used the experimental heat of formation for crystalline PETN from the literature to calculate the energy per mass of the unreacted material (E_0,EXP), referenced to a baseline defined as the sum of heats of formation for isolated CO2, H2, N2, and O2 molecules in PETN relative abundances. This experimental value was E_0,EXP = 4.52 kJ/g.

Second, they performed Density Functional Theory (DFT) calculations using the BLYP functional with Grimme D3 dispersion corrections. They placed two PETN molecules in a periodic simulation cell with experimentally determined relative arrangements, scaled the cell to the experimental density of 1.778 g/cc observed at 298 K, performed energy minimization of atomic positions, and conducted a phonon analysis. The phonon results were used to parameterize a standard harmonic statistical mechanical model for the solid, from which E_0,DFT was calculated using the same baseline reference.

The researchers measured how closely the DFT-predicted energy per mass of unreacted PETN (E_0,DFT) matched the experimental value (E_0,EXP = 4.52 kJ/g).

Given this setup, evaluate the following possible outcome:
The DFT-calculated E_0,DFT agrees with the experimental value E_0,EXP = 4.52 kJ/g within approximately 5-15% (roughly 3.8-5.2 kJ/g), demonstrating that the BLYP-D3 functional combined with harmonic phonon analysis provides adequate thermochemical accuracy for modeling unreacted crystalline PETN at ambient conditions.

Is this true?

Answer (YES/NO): NO